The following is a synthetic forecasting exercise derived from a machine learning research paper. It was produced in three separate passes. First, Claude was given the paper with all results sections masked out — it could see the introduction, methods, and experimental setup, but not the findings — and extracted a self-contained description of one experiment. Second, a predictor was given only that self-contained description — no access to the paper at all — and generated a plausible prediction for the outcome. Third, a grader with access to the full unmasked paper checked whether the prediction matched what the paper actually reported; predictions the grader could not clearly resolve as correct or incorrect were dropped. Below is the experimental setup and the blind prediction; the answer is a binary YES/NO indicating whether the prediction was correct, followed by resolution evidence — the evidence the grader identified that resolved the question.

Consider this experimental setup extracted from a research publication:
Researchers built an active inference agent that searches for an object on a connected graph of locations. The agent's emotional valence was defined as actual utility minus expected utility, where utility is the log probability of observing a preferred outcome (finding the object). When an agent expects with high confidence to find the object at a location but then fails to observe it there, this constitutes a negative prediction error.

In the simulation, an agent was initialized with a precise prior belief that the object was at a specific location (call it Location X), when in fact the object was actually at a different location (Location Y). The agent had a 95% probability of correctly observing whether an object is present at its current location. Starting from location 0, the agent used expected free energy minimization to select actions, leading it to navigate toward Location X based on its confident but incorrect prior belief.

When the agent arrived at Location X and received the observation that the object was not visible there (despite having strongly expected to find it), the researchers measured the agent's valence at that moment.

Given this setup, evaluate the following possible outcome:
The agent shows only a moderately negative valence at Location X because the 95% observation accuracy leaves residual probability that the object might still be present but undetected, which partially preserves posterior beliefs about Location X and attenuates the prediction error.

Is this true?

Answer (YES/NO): NO